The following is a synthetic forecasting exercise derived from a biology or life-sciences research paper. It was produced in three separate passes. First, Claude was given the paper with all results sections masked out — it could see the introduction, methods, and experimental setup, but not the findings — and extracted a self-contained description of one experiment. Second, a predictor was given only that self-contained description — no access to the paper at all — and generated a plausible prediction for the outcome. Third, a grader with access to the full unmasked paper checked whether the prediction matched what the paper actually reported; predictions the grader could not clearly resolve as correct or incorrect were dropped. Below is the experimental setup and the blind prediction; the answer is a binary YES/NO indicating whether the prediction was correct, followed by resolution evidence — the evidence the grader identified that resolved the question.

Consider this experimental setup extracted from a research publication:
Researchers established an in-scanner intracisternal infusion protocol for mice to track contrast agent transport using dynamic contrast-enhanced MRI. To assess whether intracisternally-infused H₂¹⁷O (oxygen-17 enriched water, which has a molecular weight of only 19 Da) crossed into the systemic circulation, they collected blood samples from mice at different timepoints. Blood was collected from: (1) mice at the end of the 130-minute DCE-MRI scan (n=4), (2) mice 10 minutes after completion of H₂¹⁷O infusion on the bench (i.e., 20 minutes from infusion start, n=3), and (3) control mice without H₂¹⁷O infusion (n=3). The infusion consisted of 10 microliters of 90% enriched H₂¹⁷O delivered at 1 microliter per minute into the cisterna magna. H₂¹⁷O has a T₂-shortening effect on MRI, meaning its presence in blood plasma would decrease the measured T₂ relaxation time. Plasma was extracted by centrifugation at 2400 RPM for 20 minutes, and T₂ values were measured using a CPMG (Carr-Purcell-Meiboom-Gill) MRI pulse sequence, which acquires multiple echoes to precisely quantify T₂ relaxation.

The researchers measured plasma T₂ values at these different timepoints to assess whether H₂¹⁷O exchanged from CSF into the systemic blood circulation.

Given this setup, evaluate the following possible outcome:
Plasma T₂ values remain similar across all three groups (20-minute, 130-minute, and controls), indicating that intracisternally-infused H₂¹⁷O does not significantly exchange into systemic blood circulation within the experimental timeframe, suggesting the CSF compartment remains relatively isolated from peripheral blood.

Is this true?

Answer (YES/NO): YES